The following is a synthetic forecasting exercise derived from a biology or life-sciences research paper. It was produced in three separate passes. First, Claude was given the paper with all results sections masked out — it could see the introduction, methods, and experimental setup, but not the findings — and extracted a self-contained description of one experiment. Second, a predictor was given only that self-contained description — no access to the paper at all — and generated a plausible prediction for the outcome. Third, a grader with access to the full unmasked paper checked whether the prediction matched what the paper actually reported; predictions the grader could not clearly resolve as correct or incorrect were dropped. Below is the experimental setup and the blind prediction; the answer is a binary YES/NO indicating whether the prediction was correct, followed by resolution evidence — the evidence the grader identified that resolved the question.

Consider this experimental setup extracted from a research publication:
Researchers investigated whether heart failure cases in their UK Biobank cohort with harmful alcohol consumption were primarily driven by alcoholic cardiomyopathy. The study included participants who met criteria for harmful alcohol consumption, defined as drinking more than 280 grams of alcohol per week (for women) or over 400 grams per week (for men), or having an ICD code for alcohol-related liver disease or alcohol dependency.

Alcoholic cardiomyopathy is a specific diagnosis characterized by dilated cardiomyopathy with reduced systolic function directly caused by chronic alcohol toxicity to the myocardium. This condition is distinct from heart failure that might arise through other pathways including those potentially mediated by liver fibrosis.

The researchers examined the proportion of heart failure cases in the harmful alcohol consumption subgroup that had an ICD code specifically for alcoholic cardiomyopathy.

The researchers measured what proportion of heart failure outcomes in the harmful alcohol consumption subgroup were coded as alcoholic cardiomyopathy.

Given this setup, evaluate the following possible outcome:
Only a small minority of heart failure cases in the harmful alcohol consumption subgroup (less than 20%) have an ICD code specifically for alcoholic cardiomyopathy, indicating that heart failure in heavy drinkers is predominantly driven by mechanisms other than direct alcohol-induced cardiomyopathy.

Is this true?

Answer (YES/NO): YES